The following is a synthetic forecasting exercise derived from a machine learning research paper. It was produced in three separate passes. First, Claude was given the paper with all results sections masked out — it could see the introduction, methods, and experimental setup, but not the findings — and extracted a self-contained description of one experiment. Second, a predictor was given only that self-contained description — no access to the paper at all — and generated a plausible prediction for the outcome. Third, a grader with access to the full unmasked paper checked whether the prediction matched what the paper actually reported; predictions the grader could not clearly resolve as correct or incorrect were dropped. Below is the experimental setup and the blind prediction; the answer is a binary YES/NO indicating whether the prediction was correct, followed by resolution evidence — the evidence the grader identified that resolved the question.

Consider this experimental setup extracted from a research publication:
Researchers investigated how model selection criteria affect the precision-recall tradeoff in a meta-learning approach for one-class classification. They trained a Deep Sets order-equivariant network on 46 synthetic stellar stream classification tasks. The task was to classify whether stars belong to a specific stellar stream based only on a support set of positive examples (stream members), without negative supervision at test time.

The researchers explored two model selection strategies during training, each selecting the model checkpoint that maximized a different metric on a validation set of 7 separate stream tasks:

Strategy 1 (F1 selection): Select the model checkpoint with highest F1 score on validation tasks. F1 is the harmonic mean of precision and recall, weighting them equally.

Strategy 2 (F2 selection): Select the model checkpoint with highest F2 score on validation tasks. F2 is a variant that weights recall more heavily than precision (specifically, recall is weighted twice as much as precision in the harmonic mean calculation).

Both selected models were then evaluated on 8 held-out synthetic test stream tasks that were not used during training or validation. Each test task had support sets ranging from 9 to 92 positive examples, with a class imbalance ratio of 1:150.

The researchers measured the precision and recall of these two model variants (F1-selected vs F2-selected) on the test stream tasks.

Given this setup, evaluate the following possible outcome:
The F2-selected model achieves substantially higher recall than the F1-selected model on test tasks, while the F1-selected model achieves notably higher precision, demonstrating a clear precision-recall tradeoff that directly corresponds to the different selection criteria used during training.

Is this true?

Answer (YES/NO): YES